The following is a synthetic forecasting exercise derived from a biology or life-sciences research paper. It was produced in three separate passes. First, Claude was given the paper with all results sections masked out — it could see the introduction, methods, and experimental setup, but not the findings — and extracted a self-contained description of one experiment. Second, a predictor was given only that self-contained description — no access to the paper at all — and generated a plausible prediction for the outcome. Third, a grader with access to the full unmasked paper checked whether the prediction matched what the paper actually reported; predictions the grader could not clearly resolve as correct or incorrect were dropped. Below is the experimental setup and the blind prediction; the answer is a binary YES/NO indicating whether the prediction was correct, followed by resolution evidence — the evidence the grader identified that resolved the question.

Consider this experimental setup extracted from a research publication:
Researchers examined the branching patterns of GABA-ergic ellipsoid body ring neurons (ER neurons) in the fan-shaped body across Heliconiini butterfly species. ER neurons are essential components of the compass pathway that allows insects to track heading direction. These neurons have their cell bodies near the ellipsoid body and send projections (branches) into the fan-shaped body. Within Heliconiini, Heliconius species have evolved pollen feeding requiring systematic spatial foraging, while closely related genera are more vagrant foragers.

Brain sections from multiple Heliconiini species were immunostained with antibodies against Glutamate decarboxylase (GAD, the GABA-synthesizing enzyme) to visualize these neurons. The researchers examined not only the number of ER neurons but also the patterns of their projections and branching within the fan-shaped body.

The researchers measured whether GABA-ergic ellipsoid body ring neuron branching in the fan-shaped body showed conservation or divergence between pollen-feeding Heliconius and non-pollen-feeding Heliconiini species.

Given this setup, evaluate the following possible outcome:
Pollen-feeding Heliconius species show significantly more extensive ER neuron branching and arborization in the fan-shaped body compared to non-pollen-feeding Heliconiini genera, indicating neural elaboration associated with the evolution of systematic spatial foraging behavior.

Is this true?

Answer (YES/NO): YES